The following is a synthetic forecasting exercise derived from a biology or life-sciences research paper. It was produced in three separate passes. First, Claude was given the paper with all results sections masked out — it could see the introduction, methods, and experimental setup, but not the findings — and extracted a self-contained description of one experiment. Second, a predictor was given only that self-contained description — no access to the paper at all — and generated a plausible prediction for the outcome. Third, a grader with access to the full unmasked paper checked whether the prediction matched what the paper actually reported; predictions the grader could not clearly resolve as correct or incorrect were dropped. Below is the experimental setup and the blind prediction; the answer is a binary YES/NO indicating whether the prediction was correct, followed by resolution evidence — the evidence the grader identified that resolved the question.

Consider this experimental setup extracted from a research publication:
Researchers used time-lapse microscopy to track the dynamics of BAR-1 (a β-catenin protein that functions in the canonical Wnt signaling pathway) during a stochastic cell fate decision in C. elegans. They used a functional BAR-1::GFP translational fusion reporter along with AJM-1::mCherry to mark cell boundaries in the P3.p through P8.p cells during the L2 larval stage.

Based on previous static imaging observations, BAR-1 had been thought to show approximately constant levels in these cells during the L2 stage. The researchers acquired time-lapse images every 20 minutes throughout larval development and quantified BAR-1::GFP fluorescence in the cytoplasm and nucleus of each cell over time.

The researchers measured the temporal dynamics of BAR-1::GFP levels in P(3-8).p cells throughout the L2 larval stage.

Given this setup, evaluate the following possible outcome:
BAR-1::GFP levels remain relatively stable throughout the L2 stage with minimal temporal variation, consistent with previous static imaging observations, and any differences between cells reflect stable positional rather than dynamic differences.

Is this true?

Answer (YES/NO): NO